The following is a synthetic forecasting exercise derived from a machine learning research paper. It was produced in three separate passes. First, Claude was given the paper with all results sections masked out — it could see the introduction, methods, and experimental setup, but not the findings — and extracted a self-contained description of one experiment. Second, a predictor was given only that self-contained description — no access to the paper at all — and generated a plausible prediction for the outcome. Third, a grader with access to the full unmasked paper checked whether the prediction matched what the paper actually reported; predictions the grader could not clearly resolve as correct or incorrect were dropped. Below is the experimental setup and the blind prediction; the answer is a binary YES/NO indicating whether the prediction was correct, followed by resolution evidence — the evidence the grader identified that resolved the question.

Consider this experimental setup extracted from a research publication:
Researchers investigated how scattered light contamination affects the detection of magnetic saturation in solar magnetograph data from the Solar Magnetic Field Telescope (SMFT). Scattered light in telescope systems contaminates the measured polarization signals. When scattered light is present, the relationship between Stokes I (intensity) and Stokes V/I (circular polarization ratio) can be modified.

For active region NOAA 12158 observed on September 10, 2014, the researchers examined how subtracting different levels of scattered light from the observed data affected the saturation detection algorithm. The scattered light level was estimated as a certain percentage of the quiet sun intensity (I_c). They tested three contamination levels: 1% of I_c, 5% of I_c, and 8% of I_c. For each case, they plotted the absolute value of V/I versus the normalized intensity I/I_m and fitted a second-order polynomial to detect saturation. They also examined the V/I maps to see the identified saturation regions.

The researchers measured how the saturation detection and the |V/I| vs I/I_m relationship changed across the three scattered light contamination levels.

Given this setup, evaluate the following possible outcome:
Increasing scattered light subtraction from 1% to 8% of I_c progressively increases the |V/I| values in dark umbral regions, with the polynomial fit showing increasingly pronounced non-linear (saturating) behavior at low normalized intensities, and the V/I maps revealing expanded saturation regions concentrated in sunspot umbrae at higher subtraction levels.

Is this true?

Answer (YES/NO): NO